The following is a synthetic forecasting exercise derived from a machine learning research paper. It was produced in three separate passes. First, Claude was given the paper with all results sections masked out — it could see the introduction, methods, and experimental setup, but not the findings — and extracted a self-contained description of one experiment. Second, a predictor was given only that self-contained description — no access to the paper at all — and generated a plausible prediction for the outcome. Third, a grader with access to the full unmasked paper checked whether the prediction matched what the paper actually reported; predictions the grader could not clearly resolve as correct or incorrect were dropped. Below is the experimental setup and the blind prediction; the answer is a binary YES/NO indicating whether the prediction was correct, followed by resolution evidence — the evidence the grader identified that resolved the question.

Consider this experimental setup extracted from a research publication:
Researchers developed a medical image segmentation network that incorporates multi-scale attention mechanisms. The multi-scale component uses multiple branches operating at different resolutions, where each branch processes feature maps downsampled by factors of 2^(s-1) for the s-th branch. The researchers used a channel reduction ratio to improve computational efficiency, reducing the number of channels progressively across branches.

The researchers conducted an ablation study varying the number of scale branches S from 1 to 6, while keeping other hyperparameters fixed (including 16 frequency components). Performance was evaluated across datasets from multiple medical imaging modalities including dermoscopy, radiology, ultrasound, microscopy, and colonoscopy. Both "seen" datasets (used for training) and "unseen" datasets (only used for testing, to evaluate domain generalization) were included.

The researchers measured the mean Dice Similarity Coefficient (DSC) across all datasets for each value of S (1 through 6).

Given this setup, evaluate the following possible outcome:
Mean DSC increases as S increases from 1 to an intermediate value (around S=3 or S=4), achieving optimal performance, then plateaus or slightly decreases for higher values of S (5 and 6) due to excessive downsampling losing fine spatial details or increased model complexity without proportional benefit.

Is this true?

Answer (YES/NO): YES